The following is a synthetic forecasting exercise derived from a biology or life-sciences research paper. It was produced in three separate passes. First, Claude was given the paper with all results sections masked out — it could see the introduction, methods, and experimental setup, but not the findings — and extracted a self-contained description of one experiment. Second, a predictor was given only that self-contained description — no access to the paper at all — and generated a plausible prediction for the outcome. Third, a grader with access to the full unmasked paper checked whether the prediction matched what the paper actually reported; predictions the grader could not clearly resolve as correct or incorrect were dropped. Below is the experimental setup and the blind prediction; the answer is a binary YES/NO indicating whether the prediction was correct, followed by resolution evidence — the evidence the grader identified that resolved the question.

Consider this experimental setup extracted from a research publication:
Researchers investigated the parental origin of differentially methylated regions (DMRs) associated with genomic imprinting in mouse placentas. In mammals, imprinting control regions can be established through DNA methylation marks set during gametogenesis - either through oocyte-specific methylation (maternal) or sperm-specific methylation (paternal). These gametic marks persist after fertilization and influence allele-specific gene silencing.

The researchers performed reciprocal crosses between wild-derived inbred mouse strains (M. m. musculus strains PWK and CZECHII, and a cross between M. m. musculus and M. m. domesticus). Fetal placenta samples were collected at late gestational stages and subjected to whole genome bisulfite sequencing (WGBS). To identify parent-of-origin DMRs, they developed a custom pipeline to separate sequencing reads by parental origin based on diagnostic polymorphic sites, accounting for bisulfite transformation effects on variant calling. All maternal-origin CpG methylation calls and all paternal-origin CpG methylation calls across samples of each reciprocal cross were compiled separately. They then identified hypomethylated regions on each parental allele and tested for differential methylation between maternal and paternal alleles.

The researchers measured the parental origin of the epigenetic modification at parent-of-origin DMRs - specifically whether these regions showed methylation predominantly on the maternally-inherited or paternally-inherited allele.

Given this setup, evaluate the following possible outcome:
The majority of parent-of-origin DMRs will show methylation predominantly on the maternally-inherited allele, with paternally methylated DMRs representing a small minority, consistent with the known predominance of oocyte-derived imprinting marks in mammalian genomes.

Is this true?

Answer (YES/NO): YES